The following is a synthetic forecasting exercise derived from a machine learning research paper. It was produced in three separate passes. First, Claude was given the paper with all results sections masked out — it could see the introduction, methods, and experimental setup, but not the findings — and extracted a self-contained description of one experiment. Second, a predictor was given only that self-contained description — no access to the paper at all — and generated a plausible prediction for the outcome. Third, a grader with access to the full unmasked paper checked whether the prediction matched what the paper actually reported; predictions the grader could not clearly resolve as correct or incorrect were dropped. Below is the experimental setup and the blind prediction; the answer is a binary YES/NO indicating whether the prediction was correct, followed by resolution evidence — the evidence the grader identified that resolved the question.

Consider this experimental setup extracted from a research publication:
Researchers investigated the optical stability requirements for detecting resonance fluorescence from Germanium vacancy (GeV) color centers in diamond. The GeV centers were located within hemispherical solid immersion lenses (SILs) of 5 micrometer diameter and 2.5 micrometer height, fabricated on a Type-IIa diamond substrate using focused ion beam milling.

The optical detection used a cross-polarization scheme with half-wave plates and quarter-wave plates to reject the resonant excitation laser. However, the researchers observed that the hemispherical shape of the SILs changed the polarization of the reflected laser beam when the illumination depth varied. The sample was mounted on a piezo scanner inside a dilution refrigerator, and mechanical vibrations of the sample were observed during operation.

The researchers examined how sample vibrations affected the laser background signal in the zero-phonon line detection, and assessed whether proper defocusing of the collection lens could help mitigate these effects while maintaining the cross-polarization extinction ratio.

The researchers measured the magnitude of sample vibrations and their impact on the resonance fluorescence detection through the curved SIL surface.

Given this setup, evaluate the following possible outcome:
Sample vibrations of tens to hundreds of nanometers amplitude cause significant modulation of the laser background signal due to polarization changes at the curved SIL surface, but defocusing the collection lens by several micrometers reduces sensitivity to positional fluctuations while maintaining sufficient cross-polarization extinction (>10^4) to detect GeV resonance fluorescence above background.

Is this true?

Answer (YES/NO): NO